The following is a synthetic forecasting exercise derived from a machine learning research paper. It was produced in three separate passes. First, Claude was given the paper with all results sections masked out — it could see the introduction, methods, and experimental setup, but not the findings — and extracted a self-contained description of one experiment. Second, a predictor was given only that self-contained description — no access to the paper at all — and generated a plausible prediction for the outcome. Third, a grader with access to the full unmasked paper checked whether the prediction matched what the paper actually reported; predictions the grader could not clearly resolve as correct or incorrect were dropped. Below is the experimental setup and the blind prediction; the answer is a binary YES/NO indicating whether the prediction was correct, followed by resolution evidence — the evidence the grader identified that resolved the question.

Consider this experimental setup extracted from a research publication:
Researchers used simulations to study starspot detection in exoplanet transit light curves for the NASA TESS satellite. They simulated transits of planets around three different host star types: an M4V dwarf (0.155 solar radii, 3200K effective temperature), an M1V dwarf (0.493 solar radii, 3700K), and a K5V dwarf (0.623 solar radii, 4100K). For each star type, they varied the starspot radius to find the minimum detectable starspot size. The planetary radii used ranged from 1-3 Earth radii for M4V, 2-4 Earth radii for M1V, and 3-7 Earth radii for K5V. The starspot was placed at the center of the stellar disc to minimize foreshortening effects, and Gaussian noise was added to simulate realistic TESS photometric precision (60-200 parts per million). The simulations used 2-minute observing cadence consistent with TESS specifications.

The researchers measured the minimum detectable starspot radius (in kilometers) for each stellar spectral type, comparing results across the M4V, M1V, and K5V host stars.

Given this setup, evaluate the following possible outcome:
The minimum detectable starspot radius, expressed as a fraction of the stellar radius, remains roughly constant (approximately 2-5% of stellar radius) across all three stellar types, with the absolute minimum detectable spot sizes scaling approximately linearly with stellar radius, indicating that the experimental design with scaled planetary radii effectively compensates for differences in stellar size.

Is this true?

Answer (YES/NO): YES